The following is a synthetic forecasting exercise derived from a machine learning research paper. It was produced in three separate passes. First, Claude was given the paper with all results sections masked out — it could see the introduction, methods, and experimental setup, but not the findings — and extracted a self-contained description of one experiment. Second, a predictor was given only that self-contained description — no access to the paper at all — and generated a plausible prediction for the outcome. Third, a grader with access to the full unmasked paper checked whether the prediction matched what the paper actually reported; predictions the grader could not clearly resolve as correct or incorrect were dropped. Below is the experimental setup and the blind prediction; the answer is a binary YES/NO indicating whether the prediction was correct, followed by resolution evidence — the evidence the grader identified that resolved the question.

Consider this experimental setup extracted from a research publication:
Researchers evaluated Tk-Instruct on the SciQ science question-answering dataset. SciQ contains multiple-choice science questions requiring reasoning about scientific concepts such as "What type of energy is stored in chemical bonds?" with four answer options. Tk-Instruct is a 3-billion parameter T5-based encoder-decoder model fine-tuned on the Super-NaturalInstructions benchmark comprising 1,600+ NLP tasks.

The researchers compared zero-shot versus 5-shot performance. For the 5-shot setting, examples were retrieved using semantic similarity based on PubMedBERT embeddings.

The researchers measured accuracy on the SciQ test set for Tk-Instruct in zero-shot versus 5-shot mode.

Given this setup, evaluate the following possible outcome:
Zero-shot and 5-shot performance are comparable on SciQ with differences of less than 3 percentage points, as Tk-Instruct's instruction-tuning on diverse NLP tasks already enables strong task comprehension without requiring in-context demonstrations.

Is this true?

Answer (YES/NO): NO